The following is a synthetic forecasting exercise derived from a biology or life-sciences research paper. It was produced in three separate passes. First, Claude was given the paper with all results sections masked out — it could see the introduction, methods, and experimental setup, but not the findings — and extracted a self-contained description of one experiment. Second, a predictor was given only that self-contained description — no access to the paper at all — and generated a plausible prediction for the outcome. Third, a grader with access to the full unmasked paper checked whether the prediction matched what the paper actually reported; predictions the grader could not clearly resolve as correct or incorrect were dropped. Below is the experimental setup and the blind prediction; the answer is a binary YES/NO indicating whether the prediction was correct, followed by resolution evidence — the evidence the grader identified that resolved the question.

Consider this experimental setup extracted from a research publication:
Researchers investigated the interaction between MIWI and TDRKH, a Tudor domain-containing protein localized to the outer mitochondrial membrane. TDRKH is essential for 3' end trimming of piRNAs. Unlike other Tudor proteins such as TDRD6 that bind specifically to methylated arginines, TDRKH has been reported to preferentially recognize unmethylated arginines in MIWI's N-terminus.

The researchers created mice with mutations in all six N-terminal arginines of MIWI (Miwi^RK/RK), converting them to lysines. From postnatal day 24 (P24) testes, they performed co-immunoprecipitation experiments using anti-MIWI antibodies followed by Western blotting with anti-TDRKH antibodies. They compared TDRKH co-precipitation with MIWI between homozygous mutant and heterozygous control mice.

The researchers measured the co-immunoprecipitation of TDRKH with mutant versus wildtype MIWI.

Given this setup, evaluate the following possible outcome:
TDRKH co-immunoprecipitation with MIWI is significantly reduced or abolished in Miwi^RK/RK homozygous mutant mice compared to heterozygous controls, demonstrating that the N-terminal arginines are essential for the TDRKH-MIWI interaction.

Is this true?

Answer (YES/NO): YES